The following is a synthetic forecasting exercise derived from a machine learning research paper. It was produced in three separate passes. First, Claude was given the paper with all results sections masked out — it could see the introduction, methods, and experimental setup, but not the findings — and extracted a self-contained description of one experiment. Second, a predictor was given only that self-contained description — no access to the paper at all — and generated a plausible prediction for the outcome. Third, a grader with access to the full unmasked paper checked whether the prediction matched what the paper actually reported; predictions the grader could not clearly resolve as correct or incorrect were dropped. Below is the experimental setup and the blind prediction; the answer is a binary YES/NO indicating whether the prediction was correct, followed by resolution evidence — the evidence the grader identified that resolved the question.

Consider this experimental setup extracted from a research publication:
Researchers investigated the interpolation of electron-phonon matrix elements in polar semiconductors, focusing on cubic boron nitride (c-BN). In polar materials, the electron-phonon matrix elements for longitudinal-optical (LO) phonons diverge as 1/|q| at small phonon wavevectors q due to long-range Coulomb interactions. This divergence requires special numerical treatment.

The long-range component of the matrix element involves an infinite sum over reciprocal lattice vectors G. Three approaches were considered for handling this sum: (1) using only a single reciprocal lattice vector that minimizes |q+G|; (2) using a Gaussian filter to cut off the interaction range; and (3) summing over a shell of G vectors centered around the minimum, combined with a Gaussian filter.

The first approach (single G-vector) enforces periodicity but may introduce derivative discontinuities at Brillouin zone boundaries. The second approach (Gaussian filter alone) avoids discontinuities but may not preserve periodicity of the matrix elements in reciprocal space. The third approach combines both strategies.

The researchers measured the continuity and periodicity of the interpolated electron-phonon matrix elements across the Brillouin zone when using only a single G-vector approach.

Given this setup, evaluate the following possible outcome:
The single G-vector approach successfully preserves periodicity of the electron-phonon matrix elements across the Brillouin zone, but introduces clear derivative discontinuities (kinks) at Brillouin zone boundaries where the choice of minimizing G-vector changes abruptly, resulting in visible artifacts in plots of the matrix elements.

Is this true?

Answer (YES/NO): YES